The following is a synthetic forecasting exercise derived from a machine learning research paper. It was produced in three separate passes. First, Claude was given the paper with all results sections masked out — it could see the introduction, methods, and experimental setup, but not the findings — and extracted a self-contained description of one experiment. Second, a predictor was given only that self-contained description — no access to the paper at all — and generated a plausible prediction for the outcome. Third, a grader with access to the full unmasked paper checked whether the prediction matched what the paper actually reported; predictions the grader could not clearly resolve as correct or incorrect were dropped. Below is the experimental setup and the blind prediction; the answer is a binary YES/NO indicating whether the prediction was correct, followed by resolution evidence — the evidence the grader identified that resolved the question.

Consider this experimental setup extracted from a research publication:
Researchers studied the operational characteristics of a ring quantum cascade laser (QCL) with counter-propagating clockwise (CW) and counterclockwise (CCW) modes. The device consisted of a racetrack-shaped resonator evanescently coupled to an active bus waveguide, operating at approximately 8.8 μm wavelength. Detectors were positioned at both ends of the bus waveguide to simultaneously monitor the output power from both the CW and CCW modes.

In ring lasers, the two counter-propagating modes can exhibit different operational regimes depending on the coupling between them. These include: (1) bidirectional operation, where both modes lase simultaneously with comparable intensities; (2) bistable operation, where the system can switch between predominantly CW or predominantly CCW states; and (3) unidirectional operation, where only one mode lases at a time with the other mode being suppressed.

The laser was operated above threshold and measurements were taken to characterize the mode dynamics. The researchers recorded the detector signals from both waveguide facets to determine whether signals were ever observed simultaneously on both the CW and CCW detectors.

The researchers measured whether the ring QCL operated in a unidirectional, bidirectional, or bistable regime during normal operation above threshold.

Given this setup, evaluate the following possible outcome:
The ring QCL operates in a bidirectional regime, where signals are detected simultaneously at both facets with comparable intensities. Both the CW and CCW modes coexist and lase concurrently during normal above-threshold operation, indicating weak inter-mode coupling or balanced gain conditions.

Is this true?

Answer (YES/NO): NO